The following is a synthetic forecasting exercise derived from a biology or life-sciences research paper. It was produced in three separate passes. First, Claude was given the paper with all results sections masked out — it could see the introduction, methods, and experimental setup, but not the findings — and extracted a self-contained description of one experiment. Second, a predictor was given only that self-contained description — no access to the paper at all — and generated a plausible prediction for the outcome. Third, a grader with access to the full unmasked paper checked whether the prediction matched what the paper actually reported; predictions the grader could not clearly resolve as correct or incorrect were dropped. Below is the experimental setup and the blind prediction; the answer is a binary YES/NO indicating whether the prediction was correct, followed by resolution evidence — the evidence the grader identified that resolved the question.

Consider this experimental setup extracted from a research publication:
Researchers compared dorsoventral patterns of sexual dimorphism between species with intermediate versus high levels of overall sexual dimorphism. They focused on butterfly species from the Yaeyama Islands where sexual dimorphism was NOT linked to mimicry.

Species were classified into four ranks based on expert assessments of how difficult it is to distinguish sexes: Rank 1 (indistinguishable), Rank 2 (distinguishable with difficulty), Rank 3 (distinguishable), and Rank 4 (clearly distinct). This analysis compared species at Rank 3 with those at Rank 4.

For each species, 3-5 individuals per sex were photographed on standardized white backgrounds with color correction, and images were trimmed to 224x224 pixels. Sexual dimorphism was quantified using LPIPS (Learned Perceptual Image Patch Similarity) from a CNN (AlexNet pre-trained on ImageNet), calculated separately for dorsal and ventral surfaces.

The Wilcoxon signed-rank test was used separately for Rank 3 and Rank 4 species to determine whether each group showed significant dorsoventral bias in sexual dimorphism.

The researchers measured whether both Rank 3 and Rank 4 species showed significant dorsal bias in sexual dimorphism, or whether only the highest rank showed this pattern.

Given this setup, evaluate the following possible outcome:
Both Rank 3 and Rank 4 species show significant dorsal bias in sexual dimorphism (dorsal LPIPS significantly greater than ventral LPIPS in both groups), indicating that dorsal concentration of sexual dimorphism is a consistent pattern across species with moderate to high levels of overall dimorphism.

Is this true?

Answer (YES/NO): YES